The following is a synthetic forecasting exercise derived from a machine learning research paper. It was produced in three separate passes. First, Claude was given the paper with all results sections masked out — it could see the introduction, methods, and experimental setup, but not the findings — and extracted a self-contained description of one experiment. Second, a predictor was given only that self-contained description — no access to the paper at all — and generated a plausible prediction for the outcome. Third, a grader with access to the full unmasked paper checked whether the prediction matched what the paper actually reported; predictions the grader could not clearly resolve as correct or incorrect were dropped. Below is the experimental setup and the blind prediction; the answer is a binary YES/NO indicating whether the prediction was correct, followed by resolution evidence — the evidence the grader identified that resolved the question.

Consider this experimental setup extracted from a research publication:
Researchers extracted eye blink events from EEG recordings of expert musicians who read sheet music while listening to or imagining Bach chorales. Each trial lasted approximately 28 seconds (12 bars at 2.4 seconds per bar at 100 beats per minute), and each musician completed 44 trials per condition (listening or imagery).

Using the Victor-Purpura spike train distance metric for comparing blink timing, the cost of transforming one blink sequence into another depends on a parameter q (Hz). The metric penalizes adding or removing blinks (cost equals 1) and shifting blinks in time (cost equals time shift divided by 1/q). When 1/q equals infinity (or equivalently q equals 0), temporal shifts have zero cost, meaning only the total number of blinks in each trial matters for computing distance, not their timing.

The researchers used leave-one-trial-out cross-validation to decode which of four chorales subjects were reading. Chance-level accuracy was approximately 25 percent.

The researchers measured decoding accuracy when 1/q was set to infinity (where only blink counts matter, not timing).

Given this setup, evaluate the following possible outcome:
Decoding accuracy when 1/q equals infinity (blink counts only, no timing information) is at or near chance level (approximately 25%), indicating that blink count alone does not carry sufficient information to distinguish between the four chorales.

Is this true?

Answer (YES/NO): NO